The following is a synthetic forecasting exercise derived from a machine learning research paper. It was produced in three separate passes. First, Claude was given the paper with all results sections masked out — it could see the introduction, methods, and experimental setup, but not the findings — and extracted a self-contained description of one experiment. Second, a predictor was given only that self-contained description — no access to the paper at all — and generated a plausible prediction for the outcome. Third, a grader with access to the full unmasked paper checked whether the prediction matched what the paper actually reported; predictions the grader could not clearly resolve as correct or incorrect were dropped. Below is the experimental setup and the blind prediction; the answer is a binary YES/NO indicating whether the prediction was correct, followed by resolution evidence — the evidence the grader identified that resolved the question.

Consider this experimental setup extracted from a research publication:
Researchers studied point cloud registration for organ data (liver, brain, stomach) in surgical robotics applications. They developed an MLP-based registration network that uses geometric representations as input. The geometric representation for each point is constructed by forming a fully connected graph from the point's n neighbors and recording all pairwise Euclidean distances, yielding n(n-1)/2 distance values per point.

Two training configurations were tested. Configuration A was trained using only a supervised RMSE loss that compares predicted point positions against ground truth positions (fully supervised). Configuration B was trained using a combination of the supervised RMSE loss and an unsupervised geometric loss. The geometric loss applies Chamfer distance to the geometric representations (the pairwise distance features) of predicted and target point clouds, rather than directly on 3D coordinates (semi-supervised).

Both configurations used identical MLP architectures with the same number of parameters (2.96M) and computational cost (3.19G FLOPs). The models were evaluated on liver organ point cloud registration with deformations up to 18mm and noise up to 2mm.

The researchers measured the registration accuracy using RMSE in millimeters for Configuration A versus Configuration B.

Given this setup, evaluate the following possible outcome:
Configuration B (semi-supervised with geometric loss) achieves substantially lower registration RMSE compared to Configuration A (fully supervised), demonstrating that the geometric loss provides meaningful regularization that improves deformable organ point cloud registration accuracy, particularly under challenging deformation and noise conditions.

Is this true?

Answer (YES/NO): YES